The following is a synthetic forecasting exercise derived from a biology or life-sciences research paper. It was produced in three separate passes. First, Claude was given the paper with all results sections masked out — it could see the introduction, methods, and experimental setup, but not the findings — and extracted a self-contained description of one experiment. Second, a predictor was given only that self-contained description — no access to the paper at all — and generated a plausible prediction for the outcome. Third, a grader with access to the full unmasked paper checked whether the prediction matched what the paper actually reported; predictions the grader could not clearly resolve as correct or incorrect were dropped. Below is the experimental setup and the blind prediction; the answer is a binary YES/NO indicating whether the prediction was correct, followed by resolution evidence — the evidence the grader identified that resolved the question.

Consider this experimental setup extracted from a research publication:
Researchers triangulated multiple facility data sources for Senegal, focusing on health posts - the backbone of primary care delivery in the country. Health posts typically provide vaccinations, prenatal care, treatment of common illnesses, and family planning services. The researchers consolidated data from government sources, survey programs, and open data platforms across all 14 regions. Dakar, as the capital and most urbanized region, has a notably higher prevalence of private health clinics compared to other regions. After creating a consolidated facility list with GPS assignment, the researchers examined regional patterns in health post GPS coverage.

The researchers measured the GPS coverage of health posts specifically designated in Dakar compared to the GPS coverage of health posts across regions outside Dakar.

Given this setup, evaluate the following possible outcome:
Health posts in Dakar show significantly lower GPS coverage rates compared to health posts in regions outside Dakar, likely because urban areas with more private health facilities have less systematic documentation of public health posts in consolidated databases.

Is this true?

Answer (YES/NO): YES